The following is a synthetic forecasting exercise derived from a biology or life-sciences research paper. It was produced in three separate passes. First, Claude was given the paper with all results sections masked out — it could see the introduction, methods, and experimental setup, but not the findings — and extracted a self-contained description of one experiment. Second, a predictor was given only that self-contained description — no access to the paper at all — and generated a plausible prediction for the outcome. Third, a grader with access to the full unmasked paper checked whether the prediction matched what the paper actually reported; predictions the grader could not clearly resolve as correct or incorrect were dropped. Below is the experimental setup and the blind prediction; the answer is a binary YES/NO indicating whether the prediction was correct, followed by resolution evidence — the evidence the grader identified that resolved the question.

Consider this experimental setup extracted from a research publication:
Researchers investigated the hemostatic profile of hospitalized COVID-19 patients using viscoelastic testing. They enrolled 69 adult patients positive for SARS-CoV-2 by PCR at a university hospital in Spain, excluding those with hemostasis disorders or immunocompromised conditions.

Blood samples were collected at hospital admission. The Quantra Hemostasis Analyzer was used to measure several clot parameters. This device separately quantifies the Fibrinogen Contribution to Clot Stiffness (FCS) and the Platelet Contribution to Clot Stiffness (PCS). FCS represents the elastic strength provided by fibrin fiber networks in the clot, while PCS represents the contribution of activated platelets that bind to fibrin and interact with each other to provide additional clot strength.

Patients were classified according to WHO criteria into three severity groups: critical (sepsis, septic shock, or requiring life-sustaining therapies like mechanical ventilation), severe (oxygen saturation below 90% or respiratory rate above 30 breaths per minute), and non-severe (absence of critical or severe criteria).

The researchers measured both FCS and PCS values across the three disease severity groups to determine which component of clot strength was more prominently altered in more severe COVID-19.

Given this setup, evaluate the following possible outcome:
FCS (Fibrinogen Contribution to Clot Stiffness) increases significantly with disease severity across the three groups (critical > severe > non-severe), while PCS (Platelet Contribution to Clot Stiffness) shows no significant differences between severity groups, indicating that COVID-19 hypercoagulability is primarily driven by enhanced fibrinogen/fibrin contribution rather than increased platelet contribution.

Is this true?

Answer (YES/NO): YES